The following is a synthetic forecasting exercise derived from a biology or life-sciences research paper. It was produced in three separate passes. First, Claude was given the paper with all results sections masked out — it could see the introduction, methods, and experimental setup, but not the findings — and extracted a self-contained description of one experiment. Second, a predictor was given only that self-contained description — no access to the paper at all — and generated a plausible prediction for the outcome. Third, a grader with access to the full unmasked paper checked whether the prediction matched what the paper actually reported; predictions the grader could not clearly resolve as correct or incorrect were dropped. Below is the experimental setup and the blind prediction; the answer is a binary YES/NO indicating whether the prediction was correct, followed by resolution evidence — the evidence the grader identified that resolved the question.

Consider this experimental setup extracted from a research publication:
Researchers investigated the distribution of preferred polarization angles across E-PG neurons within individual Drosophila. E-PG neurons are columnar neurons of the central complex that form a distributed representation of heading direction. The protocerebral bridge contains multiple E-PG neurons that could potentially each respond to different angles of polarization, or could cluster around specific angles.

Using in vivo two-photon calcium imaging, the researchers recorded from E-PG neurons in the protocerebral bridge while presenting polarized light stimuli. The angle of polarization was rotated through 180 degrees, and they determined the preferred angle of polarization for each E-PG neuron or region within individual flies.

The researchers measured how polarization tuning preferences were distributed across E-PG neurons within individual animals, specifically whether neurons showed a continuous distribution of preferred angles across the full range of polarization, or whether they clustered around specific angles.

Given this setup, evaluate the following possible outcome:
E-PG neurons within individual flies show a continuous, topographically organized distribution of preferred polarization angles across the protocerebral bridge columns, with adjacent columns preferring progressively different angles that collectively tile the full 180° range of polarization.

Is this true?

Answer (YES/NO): NO